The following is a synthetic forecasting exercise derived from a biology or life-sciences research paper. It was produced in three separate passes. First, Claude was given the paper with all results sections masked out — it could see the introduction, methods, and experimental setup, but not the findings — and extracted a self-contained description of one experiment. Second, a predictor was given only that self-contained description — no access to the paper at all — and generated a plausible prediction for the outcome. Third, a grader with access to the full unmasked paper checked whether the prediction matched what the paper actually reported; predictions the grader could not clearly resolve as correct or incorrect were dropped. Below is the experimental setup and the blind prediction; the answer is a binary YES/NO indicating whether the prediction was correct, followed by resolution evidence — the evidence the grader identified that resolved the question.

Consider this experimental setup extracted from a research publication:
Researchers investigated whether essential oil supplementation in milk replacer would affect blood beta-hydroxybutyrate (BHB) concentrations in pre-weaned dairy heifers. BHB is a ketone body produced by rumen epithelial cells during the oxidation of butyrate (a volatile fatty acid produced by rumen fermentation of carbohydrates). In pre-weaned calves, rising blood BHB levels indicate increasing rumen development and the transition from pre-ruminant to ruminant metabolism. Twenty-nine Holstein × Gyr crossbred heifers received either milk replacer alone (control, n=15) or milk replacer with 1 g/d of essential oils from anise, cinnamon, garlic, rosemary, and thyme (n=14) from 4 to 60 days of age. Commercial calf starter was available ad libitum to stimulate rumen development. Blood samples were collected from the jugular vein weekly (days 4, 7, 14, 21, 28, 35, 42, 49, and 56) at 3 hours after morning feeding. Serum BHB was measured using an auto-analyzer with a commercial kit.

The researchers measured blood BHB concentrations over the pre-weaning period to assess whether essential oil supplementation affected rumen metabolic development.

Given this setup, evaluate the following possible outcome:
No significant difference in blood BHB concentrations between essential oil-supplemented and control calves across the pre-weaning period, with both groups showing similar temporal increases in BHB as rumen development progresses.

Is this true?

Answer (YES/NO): YES